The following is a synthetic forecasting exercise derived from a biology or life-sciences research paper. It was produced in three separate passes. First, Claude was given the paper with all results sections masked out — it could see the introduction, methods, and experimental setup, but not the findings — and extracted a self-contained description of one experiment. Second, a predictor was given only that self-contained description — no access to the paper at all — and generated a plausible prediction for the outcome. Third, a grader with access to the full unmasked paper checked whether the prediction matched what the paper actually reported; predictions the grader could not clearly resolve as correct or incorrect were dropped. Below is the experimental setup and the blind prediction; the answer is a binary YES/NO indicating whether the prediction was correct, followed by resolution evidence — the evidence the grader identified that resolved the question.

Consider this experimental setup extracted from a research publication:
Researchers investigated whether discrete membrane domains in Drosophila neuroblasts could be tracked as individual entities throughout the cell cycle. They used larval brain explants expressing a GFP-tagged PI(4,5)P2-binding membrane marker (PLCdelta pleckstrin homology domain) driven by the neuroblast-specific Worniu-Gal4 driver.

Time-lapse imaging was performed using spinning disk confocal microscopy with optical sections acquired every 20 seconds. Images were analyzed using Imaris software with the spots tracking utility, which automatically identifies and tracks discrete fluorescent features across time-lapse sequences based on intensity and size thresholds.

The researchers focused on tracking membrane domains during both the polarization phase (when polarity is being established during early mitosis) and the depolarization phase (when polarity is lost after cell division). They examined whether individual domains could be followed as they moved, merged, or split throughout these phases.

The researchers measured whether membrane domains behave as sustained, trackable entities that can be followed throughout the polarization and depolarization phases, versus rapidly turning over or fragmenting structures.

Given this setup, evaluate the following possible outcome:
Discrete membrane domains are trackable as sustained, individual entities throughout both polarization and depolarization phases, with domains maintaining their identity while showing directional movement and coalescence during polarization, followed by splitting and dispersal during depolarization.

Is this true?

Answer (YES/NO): YES